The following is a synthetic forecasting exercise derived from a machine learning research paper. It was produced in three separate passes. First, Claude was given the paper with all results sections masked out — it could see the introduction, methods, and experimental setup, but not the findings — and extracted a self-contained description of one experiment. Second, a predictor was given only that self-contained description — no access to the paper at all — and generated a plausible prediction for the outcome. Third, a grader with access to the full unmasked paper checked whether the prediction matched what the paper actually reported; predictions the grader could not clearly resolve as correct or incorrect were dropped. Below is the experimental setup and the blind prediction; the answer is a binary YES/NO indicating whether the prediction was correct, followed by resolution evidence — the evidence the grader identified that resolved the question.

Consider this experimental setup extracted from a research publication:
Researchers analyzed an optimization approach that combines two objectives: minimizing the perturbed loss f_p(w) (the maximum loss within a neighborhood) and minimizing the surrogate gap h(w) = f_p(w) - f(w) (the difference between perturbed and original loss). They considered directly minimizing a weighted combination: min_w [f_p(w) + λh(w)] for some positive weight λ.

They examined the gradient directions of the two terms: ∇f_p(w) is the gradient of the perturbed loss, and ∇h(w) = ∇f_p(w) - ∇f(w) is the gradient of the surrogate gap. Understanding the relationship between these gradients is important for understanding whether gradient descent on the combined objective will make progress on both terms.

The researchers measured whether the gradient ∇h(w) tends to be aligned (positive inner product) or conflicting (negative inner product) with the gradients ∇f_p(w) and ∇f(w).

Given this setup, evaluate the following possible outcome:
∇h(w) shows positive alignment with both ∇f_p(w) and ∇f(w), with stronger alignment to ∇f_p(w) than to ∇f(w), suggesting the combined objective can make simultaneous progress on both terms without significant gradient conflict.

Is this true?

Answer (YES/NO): NO